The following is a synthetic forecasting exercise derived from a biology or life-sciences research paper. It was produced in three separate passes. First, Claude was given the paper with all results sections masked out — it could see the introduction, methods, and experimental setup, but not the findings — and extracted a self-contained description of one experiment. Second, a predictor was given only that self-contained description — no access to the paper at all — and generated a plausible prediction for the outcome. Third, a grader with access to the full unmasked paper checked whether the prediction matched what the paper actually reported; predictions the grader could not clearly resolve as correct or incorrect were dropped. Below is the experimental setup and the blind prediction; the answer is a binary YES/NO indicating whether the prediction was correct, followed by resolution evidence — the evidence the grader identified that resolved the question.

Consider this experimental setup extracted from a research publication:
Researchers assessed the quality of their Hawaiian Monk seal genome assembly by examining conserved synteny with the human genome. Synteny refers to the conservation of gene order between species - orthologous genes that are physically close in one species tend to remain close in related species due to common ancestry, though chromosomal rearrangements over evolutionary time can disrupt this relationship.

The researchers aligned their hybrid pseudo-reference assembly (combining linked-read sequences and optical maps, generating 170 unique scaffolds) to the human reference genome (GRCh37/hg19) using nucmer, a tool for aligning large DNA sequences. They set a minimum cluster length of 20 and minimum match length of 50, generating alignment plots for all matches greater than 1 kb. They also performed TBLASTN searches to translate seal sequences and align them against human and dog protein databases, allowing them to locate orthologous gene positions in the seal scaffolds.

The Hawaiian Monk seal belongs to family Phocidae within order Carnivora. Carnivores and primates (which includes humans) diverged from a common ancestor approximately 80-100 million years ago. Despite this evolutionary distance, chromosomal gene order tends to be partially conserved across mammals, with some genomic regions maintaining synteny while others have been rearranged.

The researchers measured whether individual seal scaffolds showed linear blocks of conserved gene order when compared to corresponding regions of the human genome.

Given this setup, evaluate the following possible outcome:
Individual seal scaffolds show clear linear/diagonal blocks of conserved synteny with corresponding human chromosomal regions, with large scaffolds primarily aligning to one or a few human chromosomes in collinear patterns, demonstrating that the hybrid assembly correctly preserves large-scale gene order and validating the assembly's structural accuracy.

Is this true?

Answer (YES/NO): YES